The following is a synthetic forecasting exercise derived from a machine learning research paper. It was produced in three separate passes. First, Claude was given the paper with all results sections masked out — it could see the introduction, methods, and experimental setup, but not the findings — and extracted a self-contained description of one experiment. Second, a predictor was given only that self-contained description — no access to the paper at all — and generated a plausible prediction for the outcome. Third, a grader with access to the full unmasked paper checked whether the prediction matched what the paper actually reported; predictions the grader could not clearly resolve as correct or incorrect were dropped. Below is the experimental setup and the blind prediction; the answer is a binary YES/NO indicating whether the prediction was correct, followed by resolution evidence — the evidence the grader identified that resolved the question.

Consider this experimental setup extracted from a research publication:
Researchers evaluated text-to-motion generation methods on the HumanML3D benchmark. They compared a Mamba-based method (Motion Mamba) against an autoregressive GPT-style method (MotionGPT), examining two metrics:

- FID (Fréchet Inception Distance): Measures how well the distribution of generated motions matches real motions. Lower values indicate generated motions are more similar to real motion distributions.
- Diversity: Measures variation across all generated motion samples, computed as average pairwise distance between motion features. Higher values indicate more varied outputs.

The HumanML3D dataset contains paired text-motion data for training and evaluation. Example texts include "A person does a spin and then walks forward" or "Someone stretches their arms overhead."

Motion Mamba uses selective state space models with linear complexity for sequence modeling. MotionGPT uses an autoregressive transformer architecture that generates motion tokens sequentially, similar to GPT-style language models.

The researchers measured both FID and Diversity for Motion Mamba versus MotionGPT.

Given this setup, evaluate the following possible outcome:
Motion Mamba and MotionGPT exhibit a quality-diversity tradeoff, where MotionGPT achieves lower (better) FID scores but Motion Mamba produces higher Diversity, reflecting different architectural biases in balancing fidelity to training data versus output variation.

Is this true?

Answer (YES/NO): YES